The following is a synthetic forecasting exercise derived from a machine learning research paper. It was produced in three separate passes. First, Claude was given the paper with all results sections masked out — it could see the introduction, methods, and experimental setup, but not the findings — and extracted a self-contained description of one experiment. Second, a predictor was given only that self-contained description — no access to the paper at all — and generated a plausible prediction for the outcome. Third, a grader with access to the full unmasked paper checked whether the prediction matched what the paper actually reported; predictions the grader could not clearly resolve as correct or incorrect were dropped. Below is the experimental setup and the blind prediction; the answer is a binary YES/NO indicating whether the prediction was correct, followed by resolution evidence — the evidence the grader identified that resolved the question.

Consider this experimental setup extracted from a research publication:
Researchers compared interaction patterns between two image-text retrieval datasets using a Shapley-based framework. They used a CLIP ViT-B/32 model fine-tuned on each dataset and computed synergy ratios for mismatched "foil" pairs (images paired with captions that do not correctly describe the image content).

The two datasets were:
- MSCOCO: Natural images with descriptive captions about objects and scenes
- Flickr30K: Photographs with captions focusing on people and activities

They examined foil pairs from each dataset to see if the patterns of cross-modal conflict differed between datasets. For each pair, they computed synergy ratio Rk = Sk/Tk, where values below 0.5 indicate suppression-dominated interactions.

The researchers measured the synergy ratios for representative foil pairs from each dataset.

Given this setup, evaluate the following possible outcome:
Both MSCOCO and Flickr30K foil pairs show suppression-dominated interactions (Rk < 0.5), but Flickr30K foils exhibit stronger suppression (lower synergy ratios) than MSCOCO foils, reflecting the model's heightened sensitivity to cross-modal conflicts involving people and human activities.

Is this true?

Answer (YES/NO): NO